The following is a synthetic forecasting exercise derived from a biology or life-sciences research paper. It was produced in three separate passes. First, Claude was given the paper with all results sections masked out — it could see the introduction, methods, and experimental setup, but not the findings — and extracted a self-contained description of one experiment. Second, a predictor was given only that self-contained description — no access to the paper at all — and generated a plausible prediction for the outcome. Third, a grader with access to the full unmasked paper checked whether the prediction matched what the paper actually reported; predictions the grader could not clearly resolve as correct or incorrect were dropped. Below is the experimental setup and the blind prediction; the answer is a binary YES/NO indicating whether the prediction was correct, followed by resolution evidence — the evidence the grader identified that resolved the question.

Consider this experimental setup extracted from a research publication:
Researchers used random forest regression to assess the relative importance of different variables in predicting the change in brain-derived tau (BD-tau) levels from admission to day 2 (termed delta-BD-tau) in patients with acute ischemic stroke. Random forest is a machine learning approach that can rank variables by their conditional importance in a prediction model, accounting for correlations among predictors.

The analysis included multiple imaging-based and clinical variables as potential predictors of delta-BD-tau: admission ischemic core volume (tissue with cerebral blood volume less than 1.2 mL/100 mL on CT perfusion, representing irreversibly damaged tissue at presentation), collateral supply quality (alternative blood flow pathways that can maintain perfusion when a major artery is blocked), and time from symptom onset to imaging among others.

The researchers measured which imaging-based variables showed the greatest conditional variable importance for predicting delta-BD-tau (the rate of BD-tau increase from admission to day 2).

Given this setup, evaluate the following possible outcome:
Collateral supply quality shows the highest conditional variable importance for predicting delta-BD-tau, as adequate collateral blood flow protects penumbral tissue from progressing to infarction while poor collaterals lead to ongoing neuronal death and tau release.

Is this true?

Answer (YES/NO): NO